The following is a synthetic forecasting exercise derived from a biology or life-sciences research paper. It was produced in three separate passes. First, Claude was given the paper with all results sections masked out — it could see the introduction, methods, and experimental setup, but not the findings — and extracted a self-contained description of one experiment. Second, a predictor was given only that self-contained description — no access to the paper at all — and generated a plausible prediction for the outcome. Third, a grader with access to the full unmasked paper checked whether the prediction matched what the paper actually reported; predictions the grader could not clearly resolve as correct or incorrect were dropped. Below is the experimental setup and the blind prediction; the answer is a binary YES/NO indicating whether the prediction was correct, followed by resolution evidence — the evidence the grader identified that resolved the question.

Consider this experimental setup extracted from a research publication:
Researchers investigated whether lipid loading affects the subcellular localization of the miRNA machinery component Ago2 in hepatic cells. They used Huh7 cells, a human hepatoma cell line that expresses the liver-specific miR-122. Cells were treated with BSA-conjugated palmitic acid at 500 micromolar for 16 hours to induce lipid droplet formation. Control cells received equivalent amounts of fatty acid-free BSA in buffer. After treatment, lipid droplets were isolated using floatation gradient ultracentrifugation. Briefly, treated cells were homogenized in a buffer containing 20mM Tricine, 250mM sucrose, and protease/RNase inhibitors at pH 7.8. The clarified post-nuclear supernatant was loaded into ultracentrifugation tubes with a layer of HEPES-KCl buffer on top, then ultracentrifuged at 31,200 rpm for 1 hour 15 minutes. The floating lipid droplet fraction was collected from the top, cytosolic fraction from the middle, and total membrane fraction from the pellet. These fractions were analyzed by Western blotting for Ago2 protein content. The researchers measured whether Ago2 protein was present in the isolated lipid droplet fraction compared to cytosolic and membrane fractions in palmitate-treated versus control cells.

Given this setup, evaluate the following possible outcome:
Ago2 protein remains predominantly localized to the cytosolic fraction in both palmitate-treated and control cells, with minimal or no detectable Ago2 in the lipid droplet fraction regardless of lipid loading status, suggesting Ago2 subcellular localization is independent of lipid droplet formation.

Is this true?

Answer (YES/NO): NO